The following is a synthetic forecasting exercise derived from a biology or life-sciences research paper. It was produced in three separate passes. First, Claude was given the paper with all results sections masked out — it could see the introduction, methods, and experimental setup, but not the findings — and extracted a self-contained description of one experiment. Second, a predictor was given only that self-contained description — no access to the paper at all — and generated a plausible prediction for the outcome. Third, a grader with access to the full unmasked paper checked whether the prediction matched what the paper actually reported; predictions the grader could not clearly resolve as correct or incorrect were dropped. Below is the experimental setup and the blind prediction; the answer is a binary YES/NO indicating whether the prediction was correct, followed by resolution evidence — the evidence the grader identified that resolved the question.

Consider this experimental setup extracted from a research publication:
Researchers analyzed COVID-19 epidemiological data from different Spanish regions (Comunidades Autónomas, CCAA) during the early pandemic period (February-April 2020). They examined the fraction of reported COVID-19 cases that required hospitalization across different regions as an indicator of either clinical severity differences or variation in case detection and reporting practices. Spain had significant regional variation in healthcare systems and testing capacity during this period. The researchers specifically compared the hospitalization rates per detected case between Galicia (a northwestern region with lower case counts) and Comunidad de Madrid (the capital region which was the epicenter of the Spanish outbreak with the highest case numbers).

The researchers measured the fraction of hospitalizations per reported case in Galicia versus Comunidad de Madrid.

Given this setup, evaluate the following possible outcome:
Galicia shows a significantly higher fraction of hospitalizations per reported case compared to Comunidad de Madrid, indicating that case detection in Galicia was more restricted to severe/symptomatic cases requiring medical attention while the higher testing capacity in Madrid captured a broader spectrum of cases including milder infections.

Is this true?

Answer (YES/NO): NO